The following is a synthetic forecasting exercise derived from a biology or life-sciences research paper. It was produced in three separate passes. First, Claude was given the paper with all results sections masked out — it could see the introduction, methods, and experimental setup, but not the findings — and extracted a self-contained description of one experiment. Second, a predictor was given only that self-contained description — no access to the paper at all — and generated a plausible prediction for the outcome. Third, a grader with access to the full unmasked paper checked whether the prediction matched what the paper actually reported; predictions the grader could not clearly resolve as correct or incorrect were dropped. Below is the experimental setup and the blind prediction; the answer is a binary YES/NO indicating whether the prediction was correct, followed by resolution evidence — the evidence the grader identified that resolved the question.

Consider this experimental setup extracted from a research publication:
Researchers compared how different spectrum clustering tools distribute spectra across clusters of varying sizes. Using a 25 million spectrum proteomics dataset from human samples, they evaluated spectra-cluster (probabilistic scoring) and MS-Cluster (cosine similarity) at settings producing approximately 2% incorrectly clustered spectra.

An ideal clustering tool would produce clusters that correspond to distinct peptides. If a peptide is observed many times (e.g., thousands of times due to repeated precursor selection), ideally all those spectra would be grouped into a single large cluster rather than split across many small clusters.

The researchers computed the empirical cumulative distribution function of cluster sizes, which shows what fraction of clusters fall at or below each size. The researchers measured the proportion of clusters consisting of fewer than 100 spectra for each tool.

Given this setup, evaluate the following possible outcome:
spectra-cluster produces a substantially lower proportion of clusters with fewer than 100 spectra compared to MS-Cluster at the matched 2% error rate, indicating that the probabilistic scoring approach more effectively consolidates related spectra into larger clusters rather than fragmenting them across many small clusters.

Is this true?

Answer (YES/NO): NO